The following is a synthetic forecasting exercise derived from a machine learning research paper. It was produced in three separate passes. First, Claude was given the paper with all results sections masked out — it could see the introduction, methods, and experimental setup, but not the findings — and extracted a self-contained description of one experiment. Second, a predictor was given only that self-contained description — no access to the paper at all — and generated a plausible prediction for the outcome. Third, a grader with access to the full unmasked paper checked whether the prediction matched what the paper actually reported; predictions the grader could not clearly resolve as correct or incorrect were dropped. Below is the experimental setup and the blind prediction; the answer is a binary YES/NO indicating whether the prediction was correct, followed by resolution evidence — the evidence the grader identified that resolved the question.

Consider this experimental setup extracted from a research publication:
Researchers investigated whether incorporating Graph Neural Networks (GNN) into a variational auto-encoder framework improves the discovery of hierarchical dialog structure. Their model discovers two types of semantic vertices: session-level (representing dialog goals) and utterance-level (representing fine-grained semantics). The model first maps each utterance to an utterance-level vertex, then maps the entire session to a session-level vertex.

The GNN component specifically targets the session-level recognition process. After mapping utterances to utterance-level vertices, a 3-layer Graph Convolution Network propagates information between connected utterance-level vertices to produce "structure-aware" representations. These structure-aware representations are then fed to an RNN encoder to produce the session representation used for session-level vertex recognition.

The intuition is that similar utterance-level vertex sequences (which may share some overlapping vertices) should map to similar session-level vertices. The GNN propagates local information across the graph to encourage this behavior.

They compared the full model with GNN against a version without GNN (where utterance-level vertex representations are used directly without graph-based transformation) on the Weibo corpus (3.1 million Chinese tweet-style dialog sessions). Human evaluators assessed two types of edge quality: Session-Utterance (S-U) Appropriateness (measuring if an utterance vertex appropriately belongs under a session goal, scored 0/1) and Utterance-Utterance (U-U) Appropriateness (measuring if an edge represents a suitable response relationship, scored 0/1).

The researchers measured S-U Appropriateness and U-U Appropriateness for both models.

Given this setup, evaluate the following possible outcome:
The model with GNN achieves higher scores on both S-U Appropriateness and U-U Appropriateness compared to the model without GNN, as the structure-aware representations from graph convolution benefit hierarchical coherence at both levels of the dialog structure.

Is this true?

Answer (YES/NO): NO